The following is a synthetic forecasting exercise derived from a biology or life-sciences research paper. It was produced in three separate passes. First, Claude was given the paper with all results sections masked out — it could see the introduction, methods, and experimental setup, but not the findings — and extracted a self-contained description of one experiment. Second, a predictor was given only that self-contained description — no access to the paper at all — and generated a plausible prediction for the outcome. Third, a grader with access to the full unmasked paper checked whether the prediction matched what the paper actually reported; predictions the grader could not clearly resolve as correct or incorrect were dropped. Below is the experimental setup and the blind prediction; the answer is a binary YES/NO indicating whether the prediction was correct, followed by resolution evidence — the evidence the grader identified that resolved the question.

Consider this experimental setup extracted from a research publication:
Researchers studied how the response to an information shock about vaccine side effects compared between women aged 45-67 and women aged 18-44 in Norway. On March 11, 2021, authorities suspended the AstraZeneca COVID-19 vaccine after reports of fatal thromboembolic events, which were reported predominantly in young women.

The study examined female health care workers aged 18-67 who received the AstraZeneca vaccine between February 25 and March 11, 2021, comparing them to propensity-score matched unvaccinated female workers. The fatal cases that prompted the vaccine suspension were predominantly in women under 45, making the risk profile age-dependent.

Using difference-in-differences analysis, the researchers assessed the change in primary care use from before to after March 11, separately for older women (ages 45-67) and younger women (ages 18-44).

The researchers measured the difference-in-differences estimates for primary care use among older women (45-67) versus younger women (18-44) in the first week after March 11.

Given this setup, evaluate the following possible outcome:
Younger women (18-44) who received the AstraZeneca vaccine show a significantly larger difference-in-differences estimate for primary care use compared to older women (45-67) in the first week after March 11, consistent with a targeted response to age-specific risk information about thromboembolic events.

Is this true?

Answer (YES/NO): YES